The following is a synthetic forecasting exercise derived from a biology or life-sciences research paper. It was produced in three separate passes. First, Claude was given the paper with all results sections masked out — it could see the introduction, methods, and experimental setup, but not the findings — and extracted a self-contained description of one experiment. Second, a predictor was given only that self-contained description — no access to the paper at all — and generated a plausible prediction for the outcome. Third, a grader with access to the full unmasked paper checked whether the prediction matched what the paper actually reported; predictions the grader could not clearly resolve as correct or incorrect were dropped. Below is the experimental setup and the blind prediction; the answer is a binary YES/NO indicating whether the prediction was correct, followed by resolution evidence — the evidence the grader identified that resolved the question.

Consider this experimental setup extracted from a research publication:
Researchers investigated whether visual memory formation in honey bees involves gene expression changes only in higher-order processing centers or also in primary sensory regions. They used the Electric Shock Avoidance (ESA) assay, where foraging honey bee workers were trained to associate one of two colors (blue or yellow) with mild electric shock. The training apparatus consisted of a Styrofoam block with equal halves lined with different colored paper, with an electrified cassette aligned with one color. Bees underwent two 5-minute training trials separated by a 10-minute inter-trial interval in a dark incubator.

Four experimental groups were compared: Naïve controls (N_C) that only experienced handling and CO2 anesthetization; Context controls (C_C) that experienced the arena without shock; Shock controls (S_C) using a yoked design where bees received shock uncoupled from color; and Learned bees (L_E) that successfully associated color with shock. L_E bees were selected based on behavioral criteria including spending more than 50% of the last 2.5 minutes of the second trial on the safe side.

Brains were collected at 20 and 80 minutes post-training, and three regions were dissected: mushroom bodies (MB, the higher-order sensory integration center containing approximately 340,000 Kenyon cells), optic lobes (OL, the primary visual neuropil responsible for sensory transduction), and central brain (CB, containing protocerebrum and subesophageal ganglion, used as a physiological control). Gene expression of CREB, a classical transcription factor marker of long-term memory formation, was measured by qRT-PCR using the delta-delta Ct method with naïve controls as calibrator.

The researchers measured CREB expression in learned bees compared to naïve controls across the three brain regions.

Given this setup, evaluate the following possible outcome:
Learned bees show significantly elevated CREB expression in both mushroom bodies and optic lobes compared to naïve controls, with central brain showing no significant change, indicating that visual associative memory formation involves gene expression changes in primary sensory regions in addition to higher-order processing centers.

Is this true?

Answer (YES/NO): NO